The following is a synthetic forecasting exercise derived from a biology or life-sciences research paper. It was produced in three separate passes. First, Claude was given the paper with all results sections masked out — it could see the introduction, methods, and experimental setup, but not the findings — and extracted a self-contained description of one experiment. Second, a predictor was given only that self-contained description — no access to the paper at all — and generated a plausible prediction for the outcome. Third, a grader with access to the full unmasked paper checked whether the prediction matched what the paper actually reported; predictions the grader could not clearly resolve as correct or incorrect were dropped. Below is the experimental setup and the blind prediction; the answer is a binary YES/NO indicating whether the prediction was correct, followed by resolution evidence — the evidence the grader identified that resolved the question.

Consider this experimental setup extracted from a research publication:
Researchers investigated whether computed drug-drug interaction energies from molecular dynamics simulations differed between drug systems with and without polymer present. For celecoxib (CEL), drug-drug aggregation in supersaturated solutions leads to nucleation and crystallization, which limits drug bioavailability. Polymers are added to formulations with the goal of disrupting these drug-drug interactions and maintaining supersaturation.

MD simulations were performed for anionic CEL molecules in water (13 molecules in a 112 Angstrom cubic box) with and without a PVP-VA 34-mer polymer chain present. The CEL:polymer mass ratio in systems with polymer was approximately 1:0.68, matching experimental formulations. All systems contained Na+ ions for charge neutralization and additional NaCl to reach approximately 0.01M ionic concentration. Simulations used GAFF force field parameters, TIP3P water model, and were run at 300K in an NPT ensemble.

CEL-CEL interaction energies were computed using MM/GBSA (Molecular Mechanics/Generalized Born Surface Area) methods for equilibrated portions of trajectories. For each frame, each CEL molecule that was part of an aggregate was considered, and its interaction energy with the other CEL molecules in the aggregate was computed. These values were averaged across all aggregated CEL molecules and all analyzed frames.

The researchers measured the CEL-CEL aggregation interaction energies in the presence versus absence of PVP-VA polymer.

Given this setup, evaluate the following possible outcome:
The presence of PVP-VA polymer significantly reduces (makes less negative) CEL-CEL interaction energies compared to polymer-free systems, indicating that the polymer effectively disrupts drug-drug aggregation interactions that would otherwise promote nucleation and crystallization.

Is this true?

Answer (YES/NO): NO